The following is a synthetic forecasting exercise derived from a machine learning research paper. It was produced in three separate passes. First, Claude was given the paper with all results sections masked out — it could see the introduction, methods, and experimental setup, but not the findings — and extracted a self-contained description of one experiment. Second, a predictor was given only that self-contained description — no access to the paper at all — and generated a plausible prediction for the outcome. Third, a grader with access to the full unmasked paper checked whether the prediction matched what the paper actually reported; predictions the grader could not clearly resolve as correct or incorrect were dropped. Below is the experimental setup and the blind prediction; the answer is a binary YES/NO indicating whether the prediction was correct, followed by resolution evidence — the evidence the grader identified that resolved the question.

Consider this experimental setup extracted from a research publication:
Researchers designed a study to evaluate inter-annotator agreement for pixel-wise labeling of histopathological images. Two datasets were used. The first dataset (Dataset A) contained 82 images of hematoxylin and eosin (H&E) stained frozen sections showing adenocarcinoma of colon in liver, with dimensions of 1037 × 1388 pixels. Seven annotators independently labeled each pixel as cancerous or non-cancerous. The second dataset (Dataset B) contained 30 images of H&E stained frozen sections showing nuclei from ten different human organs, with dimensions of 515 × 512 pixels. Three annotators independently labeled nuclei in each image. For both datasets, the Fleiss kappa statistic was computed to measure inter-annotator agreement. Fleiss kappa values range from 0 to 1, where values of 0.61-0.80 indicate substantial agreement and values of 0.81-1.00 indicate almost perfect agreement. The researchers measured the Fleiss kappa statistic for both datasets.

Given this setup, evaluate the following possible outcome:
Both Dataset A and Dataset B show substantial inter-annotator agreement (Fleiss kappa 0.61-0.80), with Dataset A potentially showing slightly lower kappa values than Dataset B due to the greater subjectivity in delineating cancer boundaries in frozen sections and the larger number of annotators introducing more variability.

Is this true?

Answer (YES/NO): NO